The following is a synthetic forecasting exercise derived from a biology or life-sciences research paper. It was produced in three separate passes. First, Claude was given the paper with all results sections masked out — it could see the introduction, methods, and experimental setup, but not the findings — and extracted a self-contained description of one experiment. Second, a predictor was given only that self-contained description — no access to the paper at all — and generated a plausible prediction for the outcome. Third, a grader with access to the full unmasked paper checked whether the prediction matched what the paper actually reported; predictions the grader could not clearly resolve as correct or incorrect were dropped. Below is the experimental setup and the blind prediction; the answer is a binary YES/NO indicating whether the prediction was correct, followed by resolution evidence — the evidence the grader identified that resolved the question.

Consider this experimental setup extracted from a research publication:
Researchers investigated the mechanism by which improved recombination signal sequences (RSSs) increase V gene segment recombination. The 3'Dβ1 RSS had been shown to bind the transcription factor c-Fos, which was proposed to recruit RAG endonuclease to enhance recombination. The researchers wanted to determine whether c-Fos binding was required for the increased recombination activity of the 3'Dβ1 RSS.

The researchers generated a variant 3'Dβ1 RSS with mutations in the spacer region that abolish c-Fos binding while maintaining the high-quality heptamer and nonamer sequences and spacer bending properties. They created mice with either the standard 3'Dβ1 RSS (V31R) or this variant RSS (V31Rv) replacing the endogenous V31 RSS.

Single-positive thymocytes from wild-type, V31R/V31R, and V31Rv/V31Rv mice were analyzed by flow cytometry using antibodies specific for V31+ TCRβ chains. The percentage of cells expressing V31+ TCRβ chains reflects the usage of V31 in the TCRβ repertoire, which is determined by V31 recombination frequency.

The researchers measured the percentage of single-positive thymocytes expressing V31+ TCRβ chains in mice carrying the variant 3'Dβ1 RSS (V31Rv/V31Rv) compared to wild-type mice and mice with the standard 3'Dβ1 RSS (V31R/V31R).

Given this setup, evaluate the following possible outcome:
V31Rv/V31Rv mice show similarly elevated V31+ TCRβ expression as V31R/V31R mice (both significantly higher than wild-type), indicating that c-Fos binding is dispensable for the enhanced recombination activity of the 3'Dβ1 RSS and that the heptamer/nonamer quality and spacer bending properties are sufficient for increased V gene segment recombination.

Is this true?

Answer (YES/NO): NO